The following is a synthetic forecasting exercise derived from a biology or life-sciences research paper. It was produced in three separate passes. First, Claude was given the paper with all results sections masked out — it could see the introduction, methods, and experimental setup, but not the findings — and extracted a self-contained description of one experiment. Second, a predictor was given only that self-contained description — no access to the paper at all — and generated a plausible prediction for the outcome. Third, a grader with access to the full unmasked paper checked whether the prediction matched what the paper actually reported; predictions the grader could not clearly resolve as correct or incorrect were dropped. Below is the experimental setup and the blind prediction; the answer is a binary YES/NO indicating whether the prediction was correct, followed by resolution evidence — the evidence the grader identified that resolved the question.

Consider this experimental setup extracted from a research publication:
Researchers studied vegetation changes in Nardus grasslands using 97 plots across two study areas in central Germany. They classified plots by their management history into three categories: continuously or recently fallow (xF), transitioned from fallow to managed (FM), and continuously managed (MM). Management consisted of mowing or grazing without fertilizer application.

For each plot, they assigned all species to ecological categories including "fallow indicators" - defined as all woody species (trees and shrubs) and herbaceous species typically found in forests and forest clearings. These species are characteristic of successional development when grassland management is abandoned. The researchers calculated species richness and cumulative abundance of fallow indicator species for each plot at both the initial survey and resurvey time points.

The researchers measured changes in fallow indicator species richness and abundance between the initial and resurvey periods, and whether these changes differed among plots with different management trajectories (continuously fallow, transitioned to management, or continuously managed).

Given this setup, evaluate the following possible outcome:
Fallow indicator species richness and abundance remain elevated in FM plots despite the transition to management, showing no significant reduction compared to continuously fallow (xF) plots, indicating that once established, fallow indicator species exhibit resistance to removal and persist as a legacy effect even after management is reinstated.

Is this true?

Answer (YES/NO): NO